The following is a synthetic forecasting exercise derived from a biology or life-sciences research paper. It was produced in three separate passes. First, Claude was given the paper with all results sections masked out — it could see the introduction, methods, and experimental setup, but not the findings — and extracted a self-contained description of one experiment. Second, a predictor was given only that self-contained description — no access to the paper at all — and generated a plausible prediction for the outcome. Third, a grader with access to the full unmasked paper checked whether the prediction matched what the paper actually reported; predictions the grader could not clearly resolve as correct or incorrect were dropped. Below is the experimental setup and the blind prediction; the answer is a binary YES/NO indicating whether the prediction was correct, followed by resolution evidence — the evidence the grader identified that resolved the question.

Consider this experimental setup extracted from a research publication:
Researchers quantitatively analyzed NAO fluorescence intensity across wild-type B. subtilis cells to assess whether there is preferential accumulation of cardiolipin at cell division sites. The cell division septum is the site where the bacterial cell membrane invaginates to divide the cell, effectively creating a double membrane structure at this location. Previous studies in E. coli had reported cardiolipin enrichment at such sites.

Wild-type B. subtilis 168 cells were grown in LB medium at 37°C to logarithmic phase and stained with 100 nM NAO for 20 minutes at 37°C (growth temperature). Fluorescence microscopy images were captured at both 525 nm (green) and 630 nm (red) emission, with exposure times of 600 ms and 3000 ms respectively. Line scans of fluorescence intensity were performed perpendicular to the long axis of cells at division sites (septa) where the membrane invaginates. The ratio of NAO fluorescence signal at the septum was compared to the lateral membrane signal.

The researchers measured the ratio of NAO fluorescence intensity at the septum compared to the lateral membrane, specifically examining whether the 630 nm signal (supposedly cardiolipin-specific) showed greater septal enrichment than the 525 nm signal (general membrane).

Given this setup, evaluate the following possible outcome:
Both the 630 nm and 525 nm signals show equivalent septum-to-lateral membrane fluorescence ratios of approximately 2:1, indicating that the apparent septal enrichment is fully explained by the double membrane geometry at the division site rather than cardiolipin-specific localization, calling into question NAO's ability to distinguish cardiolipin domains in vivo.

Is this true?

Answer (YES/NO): NO